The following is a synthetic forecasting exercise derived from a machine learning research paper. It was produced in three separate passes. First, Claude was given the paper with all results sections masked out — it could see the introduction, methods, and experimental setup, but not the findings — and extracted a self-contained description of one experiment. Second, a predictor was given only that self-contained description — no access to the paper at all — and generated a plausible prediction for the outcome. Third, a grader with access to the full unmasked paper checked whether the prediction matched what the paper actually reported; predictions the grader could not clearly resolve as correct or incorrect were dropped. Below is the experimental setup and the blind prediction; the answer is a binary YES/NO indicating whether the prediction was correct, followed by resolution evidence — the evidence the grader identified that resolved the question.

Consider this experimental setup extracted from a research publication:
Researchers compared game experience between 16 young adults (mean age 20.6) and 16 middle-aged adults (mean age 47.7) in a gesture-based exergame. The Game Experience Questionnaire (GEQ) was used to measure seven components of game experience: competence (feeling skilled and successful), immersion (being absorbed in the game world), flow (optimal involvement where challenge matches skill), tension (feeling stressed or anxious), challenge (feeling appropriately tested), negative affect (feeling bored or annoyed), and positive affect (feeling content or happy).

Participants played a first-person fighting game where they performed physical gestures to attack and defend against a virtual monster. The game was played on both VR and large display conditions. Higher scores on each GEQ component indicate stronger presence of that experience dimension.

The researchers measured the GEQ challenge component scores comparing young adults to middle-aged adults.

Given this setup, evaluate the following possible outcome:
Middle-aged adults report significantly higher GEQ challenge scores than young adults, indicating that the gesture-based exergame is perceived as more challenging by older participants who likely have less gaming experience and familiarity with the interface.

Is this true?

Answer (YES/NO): NO